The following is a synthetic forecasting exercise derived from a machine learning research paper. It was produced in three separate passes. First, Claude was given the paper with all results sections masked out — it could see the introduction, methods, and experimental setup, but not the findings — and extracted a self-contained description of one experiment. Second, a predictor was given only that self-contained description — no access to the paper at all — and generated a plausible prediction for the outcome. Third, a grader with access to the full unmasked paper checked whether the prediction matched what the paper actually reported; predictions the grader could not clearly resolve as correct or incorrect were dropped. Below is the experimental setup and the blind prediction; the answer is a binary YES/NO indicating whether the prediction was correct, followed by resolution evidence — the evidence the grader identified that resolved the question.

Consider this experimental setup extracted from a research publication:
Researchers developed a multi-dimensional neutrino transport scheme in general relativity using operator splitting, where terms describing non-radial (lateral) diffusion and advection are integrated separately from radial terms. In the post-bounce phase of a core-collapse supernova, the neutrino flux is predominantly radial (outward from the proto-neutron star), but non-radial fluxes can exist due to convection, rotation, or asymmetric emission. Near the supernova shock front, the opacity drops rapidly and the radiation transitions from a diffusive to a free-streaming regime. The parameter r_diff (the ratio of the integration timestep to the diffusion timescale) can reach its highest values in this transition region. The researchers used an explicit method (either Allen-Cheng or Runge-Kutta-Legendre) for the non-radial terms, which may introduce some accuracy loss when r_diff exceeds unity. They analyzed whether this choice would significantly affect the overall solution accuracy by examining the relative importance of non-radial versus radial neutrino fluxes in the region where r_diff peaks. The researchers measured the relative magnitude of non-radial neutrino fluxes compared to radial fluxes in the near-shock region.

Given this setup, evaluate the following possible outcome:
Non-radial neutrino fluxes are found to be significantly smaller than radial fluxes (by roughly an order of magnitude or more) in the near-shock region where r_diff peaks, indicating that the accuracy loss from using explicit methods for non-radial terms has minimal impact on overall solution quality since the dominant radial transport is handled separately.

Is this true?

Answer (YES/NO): YES